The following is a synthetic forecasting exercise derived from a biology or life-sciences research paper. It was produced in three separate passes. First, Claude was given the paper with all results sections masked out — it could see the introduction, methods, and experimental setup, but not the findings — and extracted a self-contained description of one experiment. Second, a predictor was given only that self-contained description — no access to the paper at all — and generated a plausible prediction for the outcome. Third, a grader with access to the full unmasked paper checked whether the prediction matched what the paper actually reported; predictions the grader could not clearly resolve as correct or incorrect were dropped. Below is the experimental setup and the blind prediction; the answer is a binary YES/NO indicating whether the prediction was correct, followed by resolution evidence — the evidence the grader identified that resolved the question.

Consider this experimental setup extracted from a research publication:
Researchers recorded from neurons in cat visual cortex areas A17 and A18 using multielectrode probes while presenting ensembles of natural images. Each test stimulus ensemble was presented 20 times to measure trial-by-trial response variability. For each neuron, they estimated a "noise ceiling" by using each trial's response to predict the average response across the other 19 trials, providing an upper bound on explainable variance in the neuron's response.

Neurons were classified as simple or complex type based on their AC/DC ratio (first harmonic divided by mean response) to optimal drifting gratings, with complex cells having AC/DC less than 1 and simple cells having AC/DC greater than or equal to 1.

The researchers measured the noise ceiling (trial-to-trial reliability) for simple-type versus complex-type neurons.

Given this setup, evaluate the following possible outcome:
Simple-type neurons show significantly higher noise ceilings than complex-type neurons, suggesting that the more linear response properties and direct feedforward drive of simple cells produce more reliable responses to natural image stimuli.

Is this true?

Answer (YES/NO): YES